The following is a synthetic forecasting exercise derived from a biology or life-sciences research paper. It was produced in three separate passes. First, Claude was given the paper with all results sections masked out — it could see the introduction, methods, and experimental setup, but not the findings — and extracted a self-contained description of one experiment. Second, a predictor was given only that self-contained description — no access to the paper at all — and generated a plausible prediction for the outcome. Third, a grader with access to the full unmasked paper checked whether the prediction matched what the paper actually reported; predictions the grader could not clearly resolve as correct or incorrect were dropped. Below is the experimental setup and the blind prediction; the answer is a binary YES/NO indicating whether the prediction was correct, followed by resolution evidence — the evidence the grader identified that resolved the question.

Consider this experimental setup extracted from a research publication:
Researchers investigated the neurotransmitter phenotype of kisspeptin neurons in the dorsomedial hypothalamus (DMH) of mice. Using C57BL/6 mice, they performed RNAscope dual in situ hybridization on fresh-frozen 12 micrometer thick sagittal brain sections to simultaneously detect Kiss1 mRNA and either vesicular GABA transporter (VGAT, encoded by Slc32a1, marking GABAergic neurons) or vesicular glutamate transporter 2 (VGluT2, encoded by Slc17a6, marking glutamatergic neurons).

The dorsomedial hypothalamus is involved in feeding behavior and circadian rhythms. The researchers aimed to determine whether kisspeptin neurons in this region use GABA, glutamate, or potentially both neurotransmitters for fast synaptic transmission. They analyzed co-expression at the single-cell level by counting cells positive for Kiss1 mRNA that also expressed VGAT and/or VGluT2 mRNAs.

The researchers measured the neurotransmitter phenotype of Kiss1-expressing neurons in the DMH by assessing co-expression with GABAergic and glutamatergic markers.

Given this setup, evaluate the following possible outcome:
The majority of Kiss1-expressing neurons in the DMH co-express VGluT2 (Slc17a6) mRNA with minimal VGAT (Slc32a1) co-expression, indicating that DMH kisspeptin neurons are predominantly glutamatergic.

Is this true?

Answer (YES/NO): NO